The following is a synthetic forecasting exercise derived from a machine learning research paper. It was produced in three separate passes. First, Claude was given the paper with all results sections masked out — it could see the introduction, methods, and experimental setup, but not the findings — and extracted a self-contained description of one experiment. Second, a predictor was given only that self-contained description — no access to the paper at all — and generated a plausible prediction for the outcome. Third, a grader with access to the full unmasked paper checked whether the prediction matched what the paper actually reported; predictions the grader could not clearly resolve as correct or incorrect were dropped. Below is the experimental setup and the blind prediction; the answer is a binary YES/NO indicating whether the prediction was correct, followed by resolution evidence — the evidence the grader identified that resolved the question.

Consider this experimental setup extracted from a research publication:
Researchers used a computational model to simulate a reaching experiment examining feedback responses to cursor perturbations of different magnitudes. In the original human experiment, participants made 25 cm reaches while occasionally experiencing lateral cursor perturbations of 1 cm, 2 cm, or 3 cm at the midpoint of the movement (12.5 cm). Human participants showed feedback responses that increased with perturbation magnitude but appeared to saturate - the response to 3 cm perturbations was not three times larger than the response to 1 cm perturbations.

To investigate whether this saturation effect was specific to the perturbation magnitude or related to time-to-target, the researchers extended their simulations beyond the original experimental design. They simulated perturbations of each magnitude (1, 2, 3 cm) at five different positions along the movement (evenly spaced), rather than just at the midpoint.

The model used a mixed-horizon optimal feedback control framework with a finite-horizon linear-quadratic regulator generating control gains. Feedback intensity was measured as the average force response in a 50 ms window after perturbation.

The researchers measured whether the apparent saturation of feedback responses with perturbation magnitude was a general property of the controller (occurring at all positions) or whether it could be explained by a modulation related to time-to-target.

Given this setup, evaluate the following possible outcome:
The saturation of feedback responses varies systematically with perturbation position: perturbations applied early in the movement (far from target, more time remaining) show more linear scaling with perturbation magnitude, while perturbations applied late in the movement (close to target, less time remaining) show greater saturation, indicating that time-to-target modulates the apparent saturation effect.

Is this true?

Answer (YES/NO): NO